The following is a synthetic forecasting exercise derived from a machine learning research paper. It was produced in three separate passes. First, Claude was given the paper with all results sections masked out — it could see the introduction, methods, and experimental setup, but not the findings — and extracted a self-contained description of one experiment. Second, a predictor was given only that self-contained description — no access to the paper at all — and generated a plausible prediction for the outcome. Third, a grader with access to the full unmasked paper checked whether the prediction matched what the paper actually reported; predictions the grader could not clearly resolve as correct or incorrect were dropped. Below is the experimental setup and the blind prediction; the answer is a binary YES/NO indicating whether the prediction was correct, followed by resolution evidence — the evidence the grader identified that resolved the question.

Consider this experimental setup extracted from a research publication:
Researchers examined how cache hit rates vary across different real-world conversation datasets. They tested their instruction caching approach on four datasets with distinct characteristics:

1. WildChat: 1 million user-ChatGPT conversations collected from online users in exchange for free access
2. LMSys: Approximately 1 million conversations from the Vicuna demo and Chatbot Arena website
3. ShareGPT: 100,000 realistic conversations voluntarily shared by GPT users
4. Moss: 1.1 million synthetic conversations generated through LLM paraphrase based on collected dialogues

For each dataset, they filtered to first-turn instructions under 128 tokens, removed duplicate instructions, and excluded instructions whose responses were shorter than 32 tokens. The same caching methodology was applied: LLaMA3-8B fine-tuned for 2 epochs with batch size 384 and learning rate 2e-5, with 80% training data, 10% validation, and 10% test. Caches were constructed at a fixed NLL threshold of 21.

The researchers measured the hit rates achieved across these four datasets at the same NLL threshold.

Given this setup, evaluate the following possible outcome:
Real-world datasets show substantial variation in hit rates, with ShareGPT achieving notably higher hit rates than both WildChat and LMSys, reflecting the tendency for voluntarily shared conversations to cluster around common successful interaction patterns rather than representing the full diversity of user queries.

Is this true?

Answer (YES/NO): NO